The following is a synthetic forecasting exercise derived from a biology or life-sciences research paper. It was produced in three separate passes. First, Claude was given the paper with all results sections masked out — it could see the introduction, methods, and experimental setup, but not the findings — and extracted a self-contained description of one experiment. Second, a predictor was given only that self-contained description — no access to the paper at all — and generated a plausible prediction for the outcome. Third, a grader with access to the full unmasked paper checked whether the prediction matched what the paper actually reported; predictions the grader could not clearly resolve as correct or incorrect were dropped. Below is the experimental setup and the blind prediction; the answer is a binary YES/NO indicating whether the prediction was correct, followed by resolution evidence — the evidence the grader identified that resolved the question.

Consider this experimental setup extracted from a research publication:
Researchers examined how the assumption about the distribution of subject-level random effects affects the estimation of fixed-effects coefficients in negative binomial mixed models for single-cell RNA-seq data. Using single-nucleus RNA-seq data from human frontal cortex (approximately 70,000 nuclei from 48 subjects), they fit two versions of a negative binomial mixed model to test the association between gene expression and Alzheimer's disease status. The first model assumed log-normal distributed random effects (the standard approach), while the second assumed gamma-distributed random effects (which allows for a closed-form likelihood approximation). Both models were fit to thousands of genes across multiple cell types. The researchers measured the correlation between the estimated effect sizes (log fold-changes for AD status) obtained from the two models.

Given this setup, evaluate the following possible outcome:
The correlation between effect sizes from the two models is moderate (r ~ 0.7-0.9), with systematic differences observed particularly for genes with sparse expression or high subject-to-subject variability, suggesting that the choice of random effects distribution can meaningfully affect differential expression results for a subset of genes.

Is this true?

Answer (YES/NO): NO